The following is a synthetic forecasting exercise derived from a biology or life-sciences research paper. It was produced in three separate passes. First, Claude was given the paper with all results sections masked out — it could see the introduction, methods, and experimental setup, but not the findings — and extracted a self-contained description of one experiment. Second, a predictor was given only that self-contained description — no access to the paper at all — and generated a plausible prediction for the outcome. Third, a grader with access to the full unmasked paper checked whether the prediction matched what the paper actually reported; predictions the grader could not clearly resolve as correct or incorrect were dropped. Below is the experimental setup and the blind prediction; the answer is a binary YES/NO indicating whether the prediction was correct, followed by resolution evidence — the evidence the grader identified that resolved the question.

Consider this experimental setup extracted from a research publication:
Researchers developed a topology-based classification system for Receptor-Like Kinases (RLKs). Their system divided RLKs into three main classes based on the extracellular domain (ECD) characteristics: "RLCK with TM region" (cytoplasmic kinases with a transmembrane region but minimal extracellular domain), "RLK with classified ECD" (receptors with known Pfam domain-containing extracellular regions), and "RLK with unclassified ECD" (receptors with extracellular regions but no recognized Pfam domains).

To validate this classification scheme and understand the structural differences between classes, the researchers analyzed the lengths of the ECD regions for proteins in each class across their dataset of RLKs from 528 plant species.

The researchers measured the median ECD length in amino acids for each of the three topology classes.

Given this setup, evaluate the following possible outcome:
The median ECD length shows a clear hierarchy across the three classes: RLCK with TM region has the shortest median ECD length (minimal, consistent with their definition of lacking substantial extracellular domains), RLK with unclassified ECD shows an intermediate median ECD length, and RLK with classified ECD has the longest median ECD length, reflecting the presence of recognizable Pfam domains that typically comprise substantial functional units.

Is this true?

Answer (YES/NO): YES